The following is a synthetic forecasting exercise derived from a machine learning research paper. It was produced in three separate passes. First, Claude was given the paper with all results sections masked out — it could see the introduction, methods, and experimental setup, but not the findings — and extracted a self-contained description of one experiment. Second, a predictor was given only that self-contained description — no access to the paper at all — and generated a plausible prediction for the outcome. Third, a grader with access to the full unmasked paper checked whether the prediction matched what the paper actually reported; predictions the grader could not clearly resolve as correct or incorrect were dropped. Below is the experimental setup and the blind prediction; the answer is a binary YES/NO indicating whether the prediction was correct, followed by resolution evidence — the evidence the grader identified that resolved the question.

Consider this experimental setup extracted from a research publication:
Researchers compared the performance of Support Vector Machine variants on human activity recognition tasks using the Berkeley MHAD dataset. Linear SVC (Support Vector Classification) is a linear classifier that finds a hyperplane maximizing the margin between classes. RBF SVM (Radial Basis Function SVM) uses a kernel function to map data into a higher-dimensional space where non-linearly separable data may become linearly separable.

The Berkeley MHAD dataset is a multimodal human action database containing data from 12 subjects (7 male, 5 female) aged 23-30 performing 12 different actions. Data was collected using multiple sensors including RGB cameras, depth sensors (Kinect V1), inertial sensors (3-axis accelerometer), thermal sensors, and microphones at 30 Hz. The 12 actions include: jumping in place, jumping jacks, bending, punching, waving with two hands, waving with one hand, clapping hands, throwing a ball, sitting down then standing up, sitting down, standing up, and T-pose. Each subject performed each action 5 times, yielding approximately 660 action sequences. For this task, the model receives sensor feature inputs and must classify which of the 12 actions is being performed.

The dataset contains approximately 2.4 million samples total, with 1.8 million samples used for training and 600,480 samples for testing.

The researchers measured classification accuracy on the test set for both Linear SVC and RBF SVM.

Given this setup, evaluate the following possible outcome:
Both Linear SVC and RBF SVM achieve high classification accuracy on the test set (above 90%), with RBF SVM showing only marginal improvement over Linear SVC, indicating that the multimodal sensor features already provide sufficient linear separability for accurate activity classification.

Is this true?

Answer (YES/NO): NO